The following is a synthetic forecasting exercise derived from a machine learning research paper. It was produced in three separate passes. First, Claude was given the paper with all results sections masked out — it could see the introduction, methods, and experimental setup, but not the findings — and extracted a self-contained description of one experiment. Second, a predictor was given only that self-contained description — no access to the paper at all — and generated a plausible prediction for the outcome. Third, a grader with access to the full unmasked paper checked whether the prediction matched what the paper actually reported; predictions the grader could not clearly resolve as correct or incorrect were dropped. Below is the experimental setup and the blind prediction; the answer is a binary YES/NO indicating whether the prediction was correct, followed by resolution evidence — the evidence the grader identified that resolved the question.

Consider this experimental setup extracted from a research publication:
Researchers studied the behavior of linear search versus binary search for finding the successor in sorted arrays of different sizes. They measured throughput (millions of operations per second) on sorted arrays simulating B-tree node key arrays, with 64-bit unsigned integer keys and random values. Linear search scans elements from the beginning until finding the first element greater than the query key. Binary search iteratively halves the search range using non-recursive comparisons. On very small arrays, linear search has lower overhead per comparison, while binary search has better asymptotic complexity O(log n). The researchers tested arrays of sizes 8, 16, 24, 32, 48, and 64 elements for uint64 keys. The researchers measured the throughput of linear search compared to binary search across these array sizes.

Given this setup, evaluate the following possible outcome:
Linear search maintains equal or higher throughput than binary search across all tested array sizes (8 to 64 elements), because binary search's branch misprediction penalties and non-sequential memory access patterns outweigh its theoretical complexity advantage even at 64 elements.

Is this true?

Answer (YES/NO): NO